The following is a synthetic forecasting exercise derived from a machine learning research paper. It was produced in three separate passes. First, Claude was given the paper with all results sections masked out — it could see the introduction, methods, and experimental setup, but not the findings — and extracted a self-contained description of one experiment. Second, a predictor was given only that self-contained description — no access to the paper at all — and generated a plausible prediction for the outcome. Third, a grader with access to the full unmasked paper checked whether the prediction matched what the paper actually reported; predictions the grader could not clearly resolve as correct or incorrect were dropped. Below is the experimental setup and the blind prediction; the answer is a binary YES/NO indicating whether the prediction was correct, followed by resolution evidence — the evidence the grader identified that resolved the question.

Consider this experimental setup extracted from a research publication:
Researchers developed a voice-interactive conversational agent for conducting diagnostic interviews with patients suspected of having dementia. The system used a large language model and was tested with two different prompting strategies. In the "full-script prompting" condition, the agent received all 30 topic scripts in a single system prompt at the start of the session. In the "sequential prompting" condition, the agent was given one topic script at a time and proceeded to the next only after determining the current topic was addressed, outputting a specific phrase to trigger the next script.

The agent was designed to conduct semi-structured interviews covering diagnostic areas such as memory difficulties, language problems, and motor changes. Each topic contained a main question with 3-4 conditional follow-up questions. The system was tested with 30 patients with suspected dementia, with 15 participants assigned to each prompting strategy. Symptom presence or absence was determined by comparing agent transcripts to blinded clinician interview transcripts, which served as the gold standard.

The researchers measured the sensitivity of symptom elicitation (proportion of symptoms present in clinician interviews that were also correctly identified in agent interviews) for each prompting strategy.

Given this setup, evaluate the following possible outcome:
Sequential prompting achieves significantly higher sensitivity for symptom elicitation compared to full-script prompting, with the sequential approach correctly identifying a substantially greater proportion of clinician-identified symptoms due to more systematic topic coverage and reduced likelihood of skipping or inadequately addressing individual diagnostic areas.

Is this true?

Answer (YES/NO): NO